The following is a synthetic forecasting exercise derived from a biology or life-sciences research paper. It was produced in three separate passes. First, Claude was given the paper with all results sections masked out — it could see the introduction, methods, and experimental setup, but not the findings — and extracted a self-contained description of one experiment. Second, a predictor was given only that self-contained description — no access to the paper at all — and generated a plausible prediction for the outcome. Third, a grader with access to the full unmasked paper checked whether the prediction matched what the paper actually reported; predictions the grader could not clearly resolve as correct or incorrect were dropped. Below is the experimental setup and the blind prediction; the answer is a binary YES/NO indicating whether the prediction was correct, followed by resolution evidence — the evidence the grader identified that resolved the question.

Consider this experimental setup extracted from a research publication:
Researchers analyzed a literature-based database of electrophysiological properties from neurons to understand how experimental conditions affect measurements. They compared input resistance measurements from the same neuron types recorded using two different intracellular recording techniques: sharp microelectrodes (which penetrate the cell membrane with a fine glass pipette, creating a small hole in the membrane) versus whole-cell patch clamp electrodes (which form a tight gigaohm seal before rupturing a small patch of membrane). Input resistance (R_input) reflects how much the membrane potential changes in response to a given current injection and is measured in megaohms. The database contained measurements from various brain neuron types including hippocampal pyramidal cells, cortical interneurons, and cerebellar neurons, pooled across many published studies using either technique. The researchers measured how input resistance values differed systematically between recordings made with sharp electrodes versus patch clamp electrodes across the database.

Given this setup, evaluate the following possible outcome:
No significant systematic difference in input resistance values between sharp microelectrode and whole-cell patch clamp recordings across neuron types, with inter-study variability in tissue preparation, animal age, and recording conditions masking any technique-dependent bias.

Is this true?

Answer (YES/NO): NO